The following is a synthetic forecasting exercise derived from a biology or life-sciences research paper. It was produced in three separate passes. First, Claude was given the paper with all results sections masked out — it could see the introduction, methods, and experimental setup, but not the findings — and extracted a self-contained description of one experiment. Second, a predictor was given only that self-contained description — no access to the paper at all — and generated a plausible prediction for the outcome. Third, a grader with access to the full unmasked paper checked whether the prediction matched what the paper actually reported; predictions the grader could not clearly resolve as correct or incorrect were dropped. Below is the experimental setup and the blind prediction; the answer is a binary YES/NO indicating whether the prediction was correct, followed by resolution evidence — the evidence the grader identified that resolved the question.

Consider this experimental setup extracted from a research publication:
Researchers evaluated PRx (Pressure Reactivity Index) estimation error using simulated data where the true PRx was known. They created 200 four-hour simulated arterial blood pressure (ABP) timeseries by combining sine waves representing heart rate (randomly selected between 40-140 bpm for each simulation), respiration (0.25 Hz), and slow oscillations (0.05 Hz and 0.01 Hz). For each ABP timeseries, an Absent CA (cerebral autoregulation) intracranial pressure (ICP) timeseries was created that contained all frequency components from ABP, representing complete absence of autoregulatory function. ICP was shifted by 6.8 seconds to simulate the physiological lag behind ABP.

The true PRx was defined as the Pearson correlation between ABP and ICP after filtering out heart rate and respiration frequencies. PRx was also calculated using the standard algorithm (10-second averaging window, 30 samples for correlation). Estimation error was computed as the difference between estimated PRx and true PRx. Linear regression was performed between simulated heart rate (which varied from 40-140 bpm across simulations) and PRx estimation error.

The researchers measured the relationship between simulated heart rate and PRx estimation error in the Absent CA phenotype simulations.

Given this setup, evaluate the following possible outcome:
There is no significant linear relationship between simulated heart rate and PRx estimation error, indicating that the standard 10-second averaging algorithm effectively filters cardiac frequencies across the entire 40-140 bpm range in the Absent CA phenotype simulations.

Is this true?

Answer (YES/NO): NO